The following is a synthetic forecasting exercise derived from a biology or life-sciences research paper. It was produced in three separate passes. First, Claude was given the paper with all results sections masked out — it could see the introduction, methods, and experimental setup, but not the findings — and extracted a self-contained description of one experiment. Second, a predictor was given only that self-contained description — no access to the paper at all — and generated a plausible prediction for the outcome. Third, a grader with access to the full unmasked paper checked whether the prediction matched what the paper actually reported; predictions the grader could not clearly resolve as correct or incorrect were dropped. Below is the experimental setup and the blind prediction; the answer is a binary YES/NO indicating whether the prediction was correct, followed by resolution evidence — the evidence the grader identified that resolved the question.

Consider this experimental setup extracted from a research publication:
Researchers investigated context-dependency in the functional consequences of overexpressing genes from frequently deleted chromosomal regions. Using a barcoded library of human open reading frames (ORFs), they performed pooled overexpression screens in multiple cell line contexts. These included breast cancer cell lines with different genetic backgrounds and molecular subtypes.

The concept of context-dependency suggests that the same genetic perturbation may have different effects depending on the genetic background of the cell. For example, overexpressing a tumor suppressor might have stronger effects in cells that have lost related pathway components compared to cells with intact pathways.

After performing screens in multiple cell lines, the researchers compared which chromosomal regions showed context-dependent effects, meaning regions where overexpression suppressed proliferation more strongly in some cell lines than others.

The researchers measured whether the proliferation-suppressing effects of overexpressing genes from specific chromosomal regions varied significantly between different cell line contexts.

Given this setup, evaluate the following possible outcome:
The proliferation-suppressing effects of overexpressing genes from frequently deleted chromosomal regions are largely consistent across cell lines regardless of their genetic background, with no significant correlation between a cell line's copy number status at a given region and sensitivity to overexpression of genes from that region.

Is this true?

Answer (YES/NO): NO